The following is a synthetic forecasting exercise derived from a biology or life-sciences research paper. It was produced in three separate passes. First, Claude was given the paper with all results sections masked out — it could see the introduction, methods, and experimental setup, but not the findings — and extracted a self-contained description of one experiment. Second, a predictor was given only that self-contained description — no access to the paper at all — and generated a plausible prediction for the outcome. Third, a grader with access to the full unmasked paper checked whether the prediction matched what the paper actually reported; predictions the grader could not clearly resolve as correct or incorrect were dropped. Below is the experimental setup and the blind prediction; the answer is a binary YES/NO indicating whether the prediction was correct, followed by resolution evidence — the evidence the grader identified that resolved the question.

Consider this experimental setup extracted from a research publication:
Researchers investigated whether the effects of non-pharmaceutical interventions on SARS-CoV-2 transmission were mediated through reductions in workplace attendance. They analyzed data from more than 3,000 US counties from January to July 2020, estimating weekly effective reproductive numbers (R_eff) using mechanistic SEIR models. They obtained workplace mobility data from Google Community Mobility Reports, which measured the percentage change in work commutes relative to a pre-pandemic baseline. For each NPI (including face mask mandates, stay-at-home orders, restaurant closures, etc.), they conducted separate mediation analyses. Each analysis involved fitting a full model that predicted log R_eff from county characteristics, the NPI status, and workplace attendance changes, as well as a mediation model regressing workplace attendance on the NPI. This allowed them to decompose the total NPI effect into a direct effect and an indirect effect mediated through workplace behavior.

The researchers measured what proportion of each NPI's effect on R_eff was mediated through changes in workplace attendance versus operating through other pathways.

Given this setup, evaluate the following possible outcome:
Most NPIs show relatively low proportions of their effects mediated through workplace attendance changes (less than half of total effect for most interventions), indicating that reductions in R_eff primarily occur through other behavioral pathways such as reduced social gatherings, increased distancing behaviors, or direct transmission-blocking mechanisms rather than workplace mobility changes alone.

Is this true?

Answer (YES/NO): NO